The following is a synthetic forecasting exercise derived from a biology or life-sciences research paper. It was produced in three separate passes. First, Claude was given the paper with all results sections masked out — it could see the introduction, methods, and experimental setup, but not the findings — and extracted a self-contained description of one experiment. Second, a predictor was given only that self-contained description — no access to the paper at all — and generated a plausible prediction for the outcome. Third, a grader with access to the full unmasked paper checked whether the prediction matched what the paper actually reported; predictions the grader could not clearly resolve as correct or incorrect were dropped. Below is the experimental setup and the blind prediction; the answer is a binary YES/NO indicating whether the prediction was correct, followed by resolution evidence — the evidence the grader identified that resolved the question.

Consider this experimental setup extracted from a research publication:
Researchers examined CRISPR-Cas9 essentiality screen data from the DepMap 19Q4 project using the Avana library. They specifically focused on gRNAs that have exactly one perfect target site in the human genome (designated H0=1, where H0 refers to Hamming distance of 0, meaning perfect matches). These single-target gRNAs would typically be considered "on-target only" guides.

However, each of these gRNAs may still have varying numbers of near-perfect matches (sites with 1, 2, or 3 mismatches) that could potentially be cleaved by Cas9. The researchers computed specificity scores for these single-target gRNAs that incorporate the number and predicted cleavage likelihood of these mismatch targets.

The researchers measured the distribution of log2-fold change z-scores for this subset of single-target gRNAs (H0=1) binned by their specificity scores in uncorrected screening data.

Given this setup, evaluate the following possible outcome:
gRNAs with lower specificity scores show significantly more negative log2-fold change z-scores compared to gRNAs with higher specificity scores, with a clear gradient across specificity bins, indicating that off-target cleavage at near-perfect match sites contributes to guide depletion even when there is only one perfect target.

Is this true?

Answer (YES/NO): YES